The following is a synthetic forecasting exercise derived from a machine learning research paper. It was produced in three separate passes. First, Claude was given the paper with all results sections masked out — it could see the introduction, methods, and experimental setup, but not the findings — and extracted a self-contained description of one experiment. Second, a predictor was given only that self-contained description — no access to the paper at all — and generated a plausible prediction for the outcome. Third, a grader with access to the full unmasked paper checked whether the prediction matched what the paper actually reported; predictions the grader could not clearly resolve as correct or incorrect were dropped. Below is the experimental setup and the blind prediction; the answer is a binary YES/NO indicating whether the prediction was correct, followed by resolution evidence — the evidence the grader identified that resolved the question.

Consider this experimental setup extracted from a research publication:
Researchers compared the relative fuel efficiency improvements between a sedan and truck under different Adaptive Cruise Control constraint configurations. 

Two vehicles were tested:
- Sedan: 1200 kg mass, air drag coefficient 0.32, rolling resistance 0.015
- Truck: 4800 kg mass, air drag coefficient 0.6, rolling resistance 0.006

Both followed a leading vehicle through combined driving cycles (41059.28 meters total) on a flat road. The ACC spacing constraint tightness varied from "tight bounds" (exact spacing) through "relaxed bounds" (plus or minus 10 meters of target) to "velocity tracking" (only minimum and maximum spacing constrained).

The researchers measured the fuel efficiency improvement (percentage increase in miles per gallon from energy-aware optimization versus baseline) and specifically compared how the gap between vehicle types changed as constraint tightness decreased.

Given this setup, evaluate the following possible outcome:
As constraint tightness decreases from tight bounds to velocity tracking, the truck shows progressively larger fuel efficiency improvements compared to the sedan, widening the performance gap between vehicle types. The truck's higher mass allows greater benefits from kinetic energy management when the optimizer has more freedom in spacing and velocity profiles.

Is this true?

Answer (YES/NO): YES